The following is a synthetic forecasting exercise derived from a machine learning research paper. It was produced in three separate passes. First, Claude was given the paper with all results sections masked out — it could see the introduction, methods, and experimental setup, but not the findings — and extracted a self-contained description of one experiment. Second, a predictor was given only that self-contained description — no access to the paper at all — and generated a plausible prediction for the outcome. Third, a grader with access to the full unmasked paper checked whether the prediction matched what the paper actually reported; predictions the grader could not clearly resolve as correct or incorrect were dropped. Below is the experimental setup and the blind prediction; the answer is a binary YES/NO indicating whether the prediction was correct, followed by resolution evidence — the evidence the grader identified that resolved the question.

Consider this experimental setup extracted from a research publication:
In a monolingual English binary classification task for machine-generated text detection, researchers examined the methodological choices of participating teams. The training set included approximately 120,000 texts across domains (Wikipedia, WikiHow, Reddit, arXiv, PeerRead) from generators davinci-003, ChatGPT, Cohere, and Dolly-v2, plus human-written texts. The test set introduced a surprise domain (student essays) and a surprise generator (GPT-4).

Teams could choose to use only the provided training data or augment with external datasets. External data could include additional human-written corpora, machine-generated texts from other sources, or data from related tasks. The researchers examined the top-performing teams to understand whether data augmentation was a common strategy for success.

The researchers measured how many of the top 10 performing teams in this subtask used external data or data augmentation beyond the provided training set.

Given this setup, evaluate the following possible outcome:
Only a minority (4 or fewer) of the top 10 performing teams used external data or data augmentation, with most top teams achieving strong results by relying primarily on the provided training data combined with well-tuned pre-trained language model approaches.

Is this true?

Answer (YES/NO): YES